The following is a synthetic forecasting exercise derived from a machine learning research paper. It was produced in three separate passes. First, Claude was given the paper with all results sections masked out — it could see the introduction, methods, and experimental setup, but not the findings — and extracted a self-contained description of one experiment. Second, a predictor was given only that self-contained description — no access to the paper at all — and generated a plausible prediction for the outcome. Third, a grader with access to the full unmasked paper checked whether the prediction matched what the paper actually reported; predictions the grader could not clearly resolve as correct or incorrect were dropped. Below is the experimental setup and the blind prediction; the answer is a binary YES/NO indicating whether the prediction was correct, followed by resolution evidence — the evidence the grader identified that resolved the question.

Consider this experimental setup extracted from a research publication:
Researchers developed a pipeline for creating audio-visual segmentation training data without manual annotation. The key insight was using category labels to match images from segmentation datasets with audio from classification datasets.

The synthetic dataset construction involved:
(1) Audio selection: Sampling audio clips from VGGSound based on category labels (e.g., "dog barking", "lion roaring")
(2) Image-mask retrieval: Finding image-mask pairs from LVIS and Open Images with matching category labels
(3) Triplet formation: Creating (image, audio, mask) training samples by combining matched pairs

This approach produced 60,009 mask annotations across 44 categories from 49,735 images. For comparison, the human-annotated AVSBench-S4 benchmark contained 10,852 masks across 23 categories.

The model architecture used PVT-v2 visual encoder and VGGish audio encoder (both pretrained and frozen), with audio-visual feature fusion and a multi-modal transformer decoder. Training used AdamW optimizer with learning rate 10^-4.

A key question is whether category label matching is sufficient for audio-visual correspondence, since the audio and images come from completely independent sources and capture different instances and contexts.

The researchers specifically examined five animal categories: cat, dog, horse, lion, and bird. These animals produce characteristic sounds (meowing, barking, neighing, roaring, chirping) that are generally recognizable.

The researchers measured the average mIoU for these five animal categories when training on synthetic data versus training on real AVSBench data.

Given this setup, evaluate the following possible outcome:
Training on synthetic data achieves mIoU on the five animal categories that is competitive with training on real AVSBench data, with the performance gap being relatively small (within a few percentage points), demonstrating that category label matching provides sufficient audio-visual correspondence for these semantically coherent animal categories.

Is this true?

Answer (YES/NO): NO